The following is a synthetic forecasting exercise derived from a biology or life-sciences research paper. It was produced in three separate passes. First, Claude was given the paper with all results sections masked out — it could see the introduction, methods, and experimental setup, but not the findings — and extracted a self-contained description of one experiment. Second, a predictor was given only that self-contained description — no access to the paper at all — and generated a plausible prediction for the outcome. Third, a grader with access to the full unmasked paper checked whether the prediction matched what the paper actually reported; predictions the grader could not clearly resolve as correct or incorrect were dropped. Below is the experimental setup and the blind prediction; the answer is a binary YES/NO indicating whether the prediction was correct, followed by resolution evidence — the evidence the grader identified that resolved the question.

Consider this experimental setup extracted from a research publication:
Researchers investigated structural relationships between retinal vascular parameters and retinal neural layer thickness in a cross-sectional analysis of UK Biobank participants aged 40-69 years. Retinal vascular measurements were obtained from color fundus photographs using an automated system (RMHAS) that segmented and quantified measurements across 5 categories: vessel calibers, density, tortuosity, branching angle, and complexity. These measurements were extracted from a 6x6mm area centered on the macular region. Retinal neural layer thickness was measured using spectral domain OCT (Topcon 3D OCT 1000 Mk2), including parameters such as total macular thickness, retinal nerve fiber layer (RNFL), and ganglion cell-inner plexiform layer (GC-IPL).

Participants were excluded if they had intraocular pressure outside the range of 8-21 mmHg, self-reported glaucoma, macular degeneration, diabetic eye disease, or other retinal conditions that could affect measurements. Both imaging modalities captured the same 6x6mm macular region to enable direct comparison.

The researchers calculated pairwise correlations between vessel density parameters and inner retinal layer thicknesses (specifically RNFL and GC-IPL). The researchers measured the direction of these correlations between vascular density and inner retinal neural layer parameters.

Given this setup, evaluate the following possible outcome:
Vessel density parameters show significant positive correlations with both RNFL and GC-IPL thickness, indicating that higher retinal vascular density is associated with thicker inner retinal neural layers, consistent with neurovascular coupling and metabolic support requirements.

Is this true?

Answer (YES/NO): YES